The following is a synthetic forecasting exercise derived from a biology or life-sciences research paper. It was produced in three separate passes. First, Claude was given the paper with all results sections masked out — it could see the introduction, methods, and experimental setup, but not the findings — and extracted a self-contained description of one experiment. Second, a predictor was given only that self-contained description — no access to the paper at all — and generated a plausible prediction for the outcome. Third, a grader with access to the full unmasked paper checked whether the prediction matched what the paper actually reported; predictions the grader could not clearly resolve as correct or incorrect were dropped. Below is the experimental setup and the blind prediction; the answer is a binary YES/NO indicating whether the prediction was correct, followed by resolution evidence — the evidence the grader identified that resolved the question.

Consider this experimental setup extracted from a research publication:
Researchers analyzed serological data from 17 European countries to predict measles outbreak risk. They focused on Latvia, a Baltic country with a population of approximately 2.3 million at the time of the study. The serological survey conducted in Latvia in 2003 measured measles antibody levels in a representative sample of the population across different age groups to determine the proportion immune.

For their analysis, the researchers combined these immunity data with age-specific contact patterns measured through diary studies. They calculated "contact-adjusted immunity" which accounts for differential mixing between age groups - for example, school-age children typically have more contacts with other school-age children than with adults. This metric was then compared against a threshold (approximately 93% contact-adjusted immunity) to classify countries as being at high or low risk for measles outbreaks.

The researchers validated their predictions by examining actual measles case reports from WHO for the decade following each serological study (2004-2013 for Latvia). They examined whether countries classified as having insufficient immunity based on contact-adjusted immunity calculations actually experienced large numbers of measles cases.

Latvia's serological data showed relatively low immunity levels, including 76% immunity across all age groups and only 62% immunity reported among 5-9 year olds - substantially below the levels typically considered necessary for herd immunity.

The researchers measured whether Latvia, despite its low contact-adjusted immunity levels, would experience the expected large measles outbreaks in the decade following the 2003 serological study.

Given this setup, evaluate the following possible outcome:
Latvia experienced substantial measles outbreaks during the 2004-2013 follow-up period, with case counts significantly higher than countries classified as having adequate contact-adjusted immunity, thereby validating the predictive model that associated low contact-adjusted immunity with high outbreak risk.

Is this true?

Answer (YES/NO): NO